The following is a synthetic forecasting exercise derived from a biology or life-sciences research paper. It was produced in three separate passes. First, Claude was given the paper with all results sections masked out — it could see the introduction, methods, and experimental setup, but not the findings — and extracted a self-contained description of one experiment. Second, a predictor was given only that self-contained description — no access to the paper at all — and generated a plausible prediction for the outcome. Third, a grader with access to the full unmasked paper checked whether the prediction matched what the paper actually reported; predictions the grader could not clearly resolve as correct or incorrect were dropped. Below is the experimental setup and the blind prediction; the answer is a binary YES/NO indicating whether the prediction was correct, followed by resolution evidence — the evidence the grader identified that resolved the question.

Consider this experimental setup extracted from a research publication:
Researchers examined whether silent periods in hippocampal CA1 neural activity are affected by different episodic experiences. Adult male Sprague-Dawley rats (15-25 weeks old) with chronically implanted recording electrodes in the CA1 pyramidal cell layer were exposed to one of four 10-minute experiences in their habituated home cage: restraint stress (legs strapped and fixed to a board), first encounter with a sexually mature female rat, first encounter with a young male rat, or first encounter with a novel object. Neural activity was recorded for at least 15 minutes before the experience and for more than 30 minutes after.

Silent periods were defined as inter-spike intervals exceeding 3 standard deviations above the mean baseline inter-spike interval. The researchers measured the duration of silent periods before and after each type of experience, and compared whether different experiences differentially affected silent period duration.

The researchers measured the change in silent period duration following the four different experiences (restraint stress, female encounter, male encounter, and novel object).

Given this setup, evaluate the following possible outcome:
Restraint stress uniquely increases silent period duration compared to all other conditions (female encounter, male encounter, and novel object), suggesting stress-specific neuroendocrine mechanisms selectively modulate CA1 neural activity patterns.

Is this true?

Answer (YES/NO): NO